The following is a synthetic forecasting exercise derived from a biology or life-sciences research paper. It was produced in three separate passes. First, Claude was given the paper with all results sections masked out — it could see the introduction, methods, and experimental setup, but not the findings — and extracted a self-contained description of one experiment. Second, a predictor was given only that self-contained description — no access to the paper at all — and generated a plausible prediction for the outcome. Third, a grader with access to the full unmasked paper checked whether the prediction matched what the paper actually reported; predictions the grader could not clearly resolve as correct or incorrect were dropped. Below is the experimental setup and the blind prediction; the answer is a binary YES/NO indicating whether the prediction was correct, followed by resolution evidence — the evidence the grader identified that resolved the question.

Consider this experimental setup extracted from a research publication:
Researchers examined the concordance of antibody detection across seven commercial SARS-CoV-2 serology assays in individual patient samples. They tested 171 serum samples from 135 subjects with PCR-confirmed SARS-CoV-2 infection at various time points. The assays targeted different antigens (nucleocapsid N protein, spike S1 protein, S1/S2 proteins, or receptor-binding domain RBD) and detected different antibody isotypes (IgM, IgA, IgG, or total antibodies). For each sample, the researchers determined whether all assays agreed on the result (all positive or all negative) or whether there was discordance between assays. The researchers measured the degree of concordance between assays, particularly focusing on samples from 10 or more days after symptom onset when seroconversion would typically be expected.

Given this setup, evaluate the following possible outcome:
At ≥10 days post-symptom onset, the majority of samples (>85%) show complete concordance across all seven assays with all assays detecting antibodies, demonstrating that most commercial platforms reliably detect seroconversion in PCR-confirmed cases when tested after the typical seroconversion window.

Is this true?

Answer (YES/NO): NO